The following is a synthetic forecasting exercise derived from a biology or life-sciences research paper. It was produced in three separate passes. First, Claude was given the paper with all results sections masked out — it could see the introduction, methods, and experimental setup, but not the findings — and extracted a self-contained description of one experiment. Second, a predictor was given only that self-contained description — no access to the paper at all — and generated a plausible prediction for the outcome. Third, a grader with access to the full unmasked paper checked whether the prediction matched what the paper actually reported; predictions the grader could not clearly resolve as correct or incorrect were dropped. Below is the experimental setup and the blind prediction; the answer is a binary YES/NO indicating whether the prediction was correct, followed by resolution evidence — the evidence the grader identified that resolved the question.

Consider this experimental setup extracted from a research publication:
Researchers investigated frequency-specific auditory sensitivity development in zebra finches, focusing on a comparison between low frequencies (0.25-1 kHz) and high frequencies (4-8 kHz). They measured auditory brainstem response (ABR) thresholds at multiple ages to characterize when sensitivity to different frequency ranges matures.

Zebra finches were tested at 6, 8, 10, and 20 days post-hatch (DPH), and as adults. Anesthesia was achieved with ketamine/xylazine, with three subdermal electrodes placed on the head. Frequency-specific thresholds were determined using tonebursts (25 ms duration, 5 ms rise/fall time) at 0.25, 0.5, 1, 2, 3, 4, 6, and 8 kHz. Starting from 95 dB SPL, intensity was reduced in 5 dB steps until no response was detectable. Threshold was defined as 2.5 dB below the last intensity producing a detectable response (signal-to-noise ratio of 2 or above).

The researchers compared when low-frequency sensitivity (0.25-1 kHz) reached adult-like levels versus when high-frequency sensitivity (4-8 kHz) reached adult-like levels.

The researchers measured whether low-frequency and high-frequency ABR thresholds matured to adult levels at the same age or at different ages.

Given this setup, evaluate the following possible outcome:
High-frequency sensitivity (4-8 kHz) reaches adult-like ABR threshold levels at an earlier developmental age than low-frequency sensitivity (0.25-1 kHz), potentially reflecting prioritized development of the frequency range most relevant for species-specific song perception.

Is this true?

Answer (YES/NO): NO